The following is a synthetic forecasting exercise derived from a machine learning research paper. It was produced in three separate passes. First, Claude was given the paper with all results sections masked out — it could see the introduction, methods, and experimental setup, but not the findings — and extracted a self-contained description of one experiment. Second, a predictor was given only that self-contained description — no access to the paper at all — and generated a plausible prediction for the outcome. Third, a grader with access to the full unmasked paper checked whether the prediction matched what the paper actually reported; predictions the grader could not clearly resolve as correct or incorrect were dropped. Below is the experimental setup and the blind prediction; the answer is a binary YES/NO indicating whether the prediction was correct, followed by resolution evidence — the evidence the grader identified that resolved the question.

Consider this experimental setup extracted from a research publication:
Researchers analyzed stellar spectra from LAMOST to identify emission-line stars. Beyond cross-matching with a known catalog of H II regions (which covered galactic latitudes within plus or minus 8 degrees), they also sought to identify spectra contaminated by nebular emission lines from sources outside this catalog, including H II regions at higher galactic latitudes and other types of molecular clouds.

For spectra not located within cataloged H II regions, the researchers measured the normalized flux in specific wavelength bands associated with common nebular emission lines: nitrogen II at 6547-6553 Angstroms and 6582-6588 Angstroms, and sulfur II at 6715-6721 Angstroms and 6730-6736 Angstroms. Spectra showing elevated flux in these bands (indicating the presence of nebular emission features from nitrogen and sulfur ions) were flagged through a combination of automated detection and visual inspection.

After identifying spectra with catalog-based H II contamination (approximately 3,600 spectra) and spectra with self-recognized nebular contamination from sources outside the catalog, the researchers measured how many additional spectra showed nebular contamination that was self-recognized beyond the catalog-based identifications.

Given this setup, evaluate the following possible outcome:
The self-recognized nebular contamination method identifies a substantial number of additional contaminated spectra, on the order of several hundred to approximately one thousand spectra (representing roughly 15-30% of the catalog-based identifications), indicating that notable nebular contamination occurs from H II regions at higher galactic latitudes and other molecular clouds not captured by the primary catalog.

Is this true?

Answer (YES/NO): NO